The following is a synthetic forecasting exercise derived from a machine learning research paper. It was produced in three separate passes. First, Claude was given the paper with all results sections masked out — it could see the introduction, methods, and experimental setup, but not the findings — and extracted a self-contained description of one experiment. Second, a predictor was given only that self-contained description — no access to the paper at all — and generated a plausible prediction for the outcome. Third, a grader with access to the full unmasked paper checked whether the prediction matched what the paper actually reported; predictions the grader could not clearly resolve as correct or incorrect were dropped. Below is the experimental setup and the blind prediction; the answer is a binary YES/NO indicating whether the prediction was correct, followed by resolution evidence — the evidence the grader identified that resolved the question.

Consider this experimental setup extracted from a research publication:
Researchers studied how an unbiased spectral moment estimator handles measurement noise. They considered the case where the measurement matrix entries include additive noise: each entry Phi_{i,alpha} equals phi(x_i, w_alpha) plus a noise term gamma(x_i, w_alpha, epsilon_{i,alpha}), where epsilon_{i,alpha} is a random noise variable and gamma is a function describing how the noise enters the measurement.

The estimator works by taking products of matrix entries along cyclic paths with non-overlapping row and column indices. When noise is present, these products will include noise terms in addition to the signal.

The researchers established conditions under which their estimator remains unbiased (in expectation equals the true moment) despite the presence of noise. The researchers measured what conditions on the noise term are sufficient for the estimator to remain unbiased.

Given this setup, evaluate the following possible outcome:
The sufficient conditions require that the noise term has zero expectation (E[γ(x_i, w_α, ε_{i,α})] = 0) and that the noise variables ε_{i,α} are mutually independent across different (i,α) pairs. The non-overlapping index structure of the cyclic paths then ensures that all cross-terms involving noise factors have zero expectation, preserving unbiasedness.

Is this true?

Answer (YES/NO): YES